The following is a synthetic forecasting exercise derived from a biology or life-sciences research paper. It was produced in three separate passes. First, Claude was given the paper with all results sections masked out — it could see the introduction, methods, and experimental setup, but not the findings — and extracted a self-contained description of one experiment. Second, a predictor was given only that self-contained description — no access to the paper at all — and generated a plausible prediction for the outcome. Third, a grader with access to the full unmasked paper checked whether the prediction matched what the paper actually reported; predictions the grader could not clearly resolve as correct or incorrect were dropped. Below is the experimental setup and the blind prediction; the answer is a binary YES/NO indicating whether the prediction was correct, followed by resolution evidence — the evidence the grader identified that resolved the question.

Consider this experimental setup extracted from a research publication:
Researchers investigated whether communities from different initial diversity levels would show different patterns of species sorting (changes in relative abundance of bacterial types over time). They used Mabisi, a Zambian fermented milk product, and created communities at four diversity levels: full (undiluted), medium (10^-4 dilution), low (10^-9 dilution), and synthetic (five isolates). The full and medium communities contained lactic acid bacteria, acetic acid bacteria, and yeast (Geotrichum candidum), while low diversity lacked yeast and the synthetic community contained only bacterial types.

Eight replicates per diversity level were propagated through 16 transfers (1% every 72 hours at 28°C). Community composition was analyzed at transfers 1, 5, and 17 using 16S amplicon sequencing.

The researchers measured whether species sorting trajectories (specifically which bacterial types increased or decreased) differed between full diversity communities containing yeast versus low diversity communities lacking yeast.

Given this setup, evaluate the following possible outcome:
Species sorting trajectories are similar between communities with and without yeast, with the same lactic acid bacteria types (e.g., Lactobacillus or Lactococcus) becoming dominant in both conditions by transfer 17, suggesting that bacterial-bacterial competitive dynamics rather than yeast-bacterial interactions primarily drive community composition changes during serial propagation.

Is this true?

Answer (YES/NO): YES